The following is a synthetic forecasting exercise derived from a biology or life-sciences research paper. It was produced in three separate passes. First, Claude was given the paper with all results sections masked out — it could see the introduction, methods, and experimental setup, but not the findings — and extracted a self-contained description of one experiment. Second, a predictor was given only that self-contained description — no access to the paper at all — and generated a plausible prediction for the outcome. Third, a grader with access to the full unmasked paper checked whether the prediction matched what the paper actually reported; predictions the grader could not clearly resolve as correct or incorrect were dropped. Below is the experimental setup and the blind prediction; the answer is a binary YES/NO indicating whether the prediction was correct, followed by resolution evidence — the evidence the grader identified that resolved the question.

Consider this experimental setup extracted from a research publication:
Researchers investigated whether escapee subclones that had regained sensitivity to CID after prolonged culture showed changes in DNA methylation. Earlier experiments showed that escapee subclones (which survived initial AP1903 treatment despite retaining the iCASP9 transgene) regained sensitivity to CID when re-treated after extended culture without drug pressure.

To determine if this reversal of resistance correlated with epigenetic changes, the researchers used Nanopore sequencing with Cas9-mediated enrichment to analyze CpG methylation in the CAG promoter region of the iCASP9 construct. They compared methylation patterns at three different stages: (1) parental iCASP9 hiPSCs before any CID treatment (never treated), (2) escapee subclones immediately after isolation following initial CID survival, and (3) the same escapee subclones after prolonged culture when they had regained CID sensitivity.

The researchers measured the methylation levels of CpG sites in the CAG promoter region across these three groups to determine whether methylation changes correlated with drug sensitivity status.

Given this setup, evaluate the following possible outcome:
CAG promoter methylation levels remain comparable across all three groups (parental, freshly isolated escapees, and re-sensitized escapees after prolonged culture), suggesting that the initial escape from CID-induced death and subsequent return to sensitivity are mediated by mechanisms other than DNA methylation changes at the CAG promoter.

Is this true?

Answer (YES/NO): NO